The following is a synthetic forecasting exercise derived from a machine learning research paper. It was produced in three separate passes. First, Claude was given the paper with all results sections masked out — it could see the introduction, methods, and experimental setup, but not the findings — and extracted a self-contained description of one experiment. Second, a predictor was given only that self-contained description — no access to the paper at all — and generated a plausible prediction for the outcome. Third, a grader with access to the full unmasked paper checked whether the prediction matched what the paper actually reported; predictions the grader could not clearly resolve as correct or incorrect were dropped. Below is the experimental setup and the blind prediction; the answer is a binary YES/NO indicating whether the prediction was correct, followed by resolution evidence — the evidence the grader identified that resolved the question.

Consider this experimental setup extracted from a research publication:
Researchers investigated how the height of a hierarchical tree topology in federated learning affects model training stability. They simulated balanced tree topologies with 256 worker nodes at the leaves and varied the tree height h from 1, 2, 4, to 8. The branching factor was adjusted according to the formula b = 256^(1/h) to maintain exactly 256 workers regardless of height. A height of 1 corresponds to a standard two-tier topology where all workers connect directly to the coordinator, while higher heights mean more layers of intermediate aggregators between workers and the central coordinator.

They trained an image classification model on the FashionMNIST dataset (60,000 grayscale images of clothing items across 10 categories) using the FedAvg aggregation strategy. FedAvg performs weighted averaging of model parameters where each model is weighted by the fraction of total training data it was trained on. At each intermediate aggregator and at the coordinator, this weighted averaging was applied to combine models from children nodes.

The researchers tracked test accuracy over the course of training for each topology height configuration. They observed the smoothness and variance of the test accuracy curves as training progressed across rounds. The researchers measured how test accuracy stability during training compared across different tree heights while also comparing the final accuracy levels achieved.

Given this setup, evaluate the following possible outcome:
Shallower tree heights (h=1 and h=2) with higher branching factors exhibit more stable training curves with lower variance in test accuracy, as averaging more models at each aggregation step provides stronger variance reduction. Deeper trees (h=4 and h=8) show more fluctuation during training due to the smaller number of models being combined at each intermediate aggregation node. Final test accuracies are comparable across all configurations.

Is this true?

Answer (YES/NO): YES